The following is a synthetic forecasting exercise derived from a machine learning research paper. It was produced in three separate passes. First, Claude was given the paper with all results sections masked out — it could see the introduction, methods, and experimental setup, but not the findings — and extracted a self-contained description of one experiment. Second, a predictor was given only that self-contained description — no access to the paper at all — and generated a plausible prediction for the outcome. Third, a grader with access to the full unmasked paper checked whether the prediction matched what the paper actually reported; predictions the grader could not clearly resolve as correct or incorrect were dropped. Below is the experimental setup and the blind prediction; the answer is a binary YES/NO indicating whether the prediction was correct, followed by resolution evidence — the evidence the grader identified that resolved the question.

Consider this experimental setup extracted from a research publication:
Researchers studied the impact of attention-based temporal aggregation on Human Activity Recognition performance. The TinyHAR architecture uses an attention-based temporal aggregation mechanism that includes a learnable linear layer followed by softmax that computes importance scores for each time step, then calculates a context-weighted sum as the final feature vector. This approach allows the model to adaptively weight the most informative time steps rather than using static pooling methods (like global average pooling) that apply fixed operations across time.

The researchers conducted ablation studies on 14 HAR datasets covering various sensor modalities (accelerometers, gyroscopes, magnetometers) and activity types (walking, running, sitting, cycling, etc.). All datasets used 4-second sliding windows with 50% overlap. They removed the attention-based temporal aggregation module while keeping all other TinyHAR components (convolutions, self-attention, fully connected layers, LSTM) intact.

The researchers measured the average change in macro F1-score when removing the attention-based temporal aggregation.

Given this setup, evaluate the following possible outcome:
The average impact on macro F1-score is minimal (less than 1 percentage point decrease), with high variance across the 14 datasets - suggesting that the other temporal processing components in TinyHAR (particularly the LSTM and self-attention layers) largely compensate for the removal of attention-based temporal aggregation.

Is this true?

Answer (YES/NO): NO